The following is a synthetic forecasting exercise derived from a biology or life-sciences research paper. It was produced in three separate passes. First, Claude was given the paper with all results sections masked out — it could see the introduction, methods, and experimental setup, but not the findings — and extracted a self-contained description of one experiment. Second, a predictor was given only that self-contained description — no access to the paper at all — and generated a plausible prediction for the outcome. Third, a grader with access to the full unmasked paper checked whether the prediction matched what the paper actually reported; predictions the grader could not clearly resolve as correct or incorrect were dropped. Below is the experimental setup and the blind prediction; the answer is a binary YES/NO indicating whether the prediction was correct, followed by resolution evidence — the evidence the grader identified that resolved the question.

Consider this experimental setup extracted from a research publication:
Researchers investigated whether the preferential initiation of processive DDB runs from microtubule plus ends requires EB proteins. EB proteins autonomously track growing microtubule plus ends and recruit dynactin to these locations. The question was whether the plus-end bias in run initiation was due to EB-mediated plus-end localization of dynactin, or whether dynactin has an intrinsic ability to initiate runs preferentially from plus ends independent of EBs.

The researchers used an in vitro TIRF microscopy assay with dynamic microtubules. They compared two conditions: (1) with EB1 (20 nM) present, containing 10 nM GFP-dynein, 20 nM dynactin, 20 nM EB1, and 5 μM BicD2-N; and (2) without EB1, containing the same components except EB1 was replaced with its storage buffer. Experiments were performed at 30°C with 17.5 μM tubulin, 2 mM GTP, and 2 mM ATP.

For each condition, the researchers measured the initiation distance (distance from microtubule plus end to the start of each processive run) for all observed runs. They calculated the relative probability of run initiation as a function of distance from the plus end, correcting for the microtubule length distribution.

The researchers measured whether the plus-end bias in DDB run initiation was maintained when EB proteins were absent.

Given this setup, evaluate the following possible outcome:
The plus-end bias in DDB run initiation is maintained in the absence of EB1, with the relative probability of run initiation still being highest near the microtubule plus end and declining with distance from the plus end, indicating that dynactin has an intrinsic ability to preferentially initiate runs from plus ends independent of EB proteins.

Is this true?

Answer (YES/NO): YES